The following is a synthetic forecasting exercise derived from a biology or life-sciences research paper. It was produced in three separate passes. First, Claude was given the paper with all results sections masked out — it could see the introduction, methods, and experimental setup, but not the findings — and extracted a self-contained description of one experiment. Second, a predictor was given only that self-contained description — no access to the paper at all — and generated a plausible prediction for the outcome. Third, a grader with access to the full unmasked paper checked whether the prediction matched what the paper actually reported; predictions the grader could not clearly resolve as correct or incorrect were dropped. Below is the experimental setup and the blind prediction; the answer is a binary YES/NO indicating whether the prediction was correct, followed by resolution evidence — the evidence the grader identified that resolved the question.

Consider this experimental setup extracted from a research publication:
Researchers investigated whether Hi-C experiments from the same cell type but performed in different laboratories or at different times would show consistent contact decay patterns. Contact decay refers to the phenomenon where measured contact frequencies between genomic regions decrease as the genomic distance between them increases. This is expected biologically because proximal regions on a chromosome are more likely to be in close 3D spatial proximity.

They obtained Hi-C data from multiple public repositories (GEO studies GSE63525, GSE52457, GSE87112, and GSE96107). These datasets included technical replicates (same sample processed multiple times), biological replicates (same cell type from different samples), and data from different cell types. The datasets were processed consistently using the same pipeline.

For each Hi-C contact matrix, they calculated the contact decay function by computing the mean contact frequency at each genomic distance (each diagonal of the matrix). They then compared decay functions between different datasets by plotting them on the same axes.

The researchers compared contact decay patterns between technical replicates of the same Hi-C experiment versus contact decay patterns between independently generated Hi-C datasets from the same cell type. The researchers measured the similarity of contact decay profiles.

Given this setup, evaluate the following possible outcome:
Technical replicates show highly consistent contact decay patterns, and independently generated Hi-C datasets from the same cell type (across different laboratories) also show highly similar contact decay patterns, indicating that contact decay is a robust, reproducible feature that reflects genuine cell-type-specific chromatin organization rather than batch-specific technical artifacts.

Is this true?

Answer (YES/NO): NO